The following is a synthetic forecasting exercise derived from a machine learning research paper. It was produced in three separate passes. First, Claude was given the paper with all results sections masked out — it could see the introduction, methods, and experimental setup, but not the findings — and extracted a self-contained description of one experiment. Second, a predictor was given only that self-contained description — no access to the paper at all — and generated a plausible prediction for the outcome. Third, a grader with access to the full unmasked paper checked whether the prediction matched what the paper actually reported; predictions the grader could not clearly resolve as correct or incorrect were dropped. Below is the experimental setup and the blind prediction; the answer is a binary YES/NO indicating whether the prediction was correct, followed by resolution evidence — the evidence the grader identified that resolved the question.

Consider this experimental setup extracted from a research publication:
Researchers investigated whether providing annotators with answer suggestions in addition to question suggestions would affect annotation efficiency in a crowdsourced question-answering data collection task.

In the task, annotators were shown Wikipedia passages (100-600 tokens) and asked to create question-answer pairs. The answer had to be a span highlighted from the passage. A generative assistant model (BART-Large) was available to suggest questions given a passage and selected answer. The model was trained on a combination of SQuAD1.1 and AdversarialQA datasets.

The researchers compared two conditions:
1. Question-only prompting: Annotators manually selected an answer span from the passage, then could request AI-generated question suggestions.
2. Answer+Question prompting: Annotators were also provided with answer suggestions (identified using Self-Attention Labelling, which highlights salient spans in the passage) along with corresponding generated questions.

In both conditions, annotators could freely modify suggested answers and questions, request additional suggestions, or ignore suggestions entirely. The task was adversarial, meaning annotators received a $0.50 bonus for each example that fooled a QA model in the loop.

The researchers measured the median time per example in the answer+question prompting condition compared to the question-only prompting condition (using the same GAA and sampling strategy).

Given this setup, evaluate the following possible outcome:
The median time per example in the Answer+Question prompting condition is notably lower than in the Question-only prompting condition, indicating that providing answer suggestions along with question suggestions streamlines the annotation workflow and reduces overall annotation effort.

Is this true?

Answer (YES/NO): YES